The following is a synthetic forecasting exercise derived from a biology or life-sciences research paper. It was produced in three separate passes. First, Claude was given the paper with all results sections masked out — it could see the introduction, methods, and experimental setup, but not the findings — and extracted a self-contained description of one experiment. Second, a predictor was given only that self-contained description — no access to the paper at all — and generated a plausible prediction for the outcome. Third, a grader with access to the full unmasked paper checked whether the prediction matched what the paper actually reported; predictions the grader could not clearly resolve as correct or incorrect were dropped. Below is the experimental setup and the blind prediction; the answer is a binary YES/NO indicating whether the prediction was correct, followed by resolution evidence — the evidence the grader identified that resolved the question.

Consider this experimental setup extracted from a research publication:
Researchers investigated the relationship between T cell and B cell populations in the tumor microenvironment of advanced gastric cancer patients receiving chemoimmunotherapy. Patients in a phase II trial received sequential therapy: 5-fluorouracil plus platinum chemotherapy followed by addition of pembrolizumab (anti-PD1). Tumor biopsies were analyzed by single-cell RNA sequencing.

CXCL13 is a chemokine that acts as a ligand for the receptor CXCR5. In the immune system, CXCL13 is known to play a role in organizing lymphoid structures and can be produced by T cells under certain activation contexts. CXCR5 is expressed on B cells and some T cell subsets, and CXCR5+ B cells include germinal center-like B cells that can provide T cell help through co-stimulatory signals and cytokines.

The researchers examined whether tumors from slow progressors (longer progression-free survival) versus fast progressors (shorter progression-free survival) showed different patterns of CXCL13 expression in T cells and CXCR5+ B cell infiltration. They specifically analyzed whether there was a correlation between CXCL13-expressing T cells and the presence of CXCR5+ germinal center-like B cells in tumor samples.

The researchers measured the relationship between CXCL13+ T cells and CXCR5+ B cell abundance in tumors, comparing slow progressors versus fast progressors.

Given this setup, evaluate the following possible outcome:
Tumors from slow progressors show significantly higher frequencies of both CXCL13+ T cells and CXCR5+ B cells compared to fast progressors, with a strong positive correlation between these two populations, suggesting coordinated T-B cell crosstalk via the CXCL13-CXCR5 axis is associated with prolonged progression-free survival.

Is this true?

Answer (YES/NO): NO